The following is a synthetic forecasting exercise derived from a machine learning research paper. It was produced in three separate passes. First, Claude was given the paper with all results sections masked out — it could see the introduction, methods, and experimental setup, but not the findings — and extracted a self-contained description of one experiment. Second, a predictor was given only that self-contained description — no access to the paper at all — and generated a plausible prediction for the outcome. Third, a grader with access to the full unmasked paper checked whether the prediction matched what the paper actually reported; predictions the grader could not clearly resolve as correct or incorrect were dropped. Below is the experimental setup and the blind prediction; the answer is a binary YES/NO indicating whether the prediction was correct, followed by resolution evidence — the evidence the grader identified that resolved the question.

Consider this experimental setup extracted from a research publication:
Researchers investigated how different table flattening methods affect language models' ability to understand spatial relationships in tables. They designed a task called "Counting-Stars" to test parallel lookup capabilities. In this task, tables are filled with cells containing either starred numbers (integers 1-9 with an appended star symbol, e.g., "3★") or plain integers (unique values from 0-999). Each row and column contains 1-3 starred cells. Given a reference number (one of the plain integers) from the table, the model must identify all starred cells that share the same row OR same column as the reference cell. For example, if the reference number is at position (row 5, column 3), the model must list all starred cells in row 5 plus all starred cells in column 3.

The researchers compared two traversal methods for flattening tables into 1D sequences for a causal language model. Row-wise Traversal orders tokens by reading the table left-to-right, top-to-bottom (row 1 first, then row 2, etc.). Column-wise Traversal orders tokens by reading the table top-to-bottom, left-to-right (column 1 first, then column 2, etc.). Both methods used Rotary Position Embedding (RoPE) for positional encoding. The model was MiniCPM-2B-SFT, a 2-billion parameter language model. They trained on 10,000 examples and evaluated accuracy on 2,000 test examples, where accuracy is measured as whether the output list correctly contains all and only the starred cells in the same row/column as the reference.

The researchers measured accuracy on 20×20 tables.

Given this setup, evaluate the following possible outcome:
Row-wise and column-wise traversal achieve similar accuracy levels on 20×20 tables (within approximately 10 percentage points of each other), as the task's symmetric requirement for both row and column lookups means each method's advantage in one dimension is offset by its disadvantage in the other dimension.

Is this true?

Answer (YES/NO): YES